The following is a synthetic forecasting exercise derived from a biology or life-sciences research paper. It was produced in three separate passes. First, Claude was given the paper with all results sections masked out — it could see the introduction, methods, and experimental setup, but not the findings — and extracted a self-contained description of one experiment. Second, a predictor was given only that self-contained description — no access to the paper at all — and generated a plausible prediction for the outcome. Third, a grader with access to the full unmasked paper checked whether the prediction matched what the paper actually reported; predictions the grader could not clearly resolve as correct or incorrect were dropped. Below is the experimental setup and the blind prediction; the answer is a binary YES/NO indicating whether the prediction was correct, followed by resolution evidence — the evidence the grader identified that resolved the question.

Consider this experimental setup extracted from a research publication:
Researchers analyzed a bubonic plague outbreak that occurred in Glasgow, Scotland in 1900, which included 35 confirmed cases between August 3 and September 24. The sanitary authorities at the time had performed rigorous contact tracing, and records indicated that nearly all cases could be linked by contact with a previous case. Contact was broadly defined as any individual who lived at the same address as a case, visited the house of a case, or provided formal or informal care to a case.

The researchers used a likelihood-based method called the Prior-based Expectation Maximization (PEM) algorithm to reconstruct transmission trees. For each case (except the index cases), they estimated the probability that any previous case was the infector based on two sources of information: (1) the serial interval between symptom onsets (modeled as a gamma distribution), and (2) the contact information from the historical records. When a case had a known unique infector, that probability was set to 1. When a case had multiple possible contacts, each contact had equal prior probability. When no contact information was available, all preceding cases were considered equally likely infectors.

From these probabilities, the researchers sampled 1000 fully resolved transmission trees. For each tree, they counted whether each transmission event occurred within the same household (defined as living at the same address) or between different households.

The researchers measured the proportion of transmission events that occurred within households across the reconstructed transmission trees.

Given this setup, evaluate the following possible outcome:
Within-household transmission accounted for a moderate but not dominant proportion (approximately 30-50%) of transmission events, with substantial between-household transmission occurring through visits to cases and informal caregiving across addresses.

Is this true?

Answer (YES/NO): NO